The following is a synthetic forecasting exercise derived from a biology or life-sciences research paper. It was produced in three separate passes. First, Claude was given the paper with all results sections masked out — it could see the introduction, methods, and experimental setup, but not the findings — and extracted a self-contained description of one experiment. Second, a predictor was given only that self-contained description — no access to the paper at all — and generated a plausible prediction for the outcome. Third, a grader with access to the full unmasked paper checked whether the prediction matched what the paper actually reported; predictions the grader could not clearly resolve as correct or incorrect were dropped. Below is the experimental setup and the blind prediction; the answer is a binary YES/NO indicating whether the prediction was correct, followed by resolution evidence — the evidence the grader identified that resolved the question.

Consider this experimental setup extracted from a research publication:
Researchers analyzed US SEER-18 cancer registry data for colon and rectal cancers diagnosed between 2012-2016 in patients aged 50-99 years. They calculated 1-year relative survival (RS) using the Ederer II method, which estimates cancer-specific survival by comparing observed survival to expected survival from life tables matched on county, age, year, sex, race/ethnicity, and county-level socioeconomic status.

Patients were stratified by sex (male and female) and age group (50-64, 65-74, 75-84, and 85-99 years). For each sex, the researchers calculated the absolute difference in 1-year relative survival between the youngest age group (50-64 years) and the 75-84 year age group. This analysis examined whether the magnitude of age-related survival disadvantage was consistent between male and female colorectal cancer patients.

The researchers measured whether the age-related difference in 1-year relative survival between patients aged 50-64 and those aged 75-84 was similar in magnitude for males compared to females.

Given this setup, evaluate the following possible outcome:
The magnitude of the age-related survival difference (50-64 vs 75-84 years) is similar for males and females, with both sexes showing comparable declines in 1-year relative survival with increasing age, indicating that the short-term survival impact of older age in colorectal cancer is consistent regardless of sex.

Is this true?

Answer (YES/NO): NO